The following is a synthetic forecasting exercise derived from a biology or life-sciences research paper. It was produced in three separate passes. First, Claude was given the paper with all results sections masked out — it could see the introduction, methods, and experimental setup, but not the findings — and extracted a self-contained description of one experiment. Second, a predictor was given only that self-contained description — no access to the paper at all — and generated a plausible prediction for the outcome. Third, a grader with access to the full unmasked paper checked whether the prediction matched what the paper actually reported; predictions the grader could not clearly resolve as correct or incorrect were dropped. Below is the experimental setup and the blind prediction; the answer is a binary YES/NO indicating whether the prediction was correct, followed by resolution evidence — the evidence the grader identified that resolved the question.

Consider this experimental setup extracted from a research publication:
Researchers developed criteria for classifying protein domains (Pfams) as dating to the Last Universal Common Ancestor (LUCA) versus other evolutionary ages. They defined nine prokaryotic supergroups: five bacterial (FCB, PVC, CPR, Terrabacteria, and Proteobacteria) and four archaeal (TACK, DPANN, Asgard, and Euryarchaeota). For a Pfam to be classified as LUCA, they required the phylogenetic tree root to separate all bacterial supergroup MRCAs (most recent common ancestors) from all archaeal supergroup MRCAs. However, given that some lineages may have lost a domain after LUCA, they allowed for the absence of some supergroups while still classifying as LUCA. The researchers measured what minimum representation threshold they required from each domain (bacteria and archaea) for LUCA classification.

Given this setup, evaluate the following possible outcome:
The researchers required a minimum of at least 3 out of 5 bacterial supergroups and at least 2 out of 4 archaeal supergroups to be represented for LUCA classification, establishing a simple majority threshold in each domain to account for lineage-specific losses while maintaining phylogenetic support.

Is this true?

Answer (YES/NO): YES